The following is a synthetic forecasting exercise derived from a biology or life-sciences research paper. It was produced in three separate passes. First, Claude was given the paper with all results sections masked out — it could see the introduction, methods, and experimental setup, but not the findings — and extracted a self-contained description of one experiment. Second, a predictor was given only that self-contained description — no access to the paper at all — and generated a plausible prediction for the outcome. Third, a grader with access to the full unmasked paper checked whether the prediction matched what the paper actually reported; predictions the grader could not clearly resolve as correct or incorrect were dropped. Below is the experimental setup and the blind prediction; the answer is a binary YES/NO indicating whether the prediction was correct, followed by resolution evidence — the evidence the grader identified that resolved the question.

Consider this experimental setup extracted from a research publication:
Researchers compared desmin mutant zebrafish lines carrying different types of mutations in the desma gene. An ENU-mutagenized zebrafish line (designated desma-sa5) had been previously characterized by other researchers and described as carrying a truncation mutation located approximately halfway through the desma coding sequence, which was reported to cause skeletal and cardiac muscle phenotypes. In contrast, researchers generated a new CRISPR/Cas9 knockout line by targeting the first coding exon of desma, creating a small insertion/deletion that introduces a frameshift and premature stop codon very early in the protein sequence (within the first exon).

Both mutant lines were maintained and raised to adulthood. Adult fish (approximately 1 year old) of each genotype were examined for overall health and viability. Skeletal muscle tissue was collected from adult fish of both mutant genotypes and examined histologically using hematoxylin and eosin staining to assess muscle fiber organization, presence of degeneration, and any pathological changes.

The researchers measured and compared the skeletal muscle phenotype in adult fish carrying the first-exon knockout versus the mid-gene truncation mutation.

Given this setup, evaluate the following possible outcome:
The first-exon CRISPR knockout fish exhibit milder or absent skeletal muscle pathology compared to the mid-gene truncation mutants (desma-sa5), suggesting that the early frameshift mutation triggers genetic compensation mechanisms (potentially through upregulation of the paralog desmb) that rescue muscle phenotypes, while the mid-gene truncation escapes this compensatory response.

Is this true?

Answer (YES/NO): NO